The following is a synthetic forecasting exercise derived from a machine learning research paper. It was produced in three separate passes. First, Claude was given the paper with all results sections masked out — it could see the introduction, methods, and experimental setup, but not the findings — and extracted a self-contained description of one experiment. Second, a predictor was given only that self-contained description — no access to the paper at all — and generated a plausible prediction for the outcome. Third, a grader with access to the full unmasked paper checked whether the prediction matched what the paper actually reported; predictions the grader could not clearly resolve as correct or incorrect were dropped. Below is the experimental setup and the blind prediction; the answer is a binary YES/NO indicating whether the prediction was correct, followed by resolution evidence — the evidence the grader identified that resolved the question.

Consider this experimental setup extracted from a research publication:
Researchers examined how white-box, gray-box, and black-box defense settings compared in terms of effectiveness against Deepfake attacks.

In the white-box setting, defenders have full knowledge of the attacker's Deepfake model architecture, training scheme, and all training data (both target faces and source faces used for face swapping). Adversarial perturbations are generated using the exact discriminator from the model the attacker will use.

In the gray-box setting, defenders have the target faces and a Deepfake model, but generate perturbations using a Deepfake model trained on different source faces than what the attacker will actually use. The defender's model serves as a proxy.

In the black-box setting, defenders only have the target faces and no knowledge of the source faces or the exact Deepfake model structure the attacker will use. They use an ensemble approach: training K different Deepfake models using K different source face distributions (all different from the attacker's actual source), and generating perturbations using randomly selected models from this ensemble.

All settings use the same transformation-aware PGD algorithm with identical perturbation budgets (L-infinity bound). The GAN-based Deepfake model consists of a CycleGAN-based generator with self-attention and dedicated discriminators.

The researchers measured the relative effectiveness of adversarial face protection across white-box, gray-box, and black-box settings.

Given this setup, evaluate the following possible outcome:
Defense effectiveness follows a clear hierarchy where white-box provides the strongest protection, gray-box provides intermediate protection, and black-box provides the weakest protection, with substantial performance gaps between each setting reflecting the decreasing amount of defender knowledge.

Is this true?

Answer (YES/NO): NO